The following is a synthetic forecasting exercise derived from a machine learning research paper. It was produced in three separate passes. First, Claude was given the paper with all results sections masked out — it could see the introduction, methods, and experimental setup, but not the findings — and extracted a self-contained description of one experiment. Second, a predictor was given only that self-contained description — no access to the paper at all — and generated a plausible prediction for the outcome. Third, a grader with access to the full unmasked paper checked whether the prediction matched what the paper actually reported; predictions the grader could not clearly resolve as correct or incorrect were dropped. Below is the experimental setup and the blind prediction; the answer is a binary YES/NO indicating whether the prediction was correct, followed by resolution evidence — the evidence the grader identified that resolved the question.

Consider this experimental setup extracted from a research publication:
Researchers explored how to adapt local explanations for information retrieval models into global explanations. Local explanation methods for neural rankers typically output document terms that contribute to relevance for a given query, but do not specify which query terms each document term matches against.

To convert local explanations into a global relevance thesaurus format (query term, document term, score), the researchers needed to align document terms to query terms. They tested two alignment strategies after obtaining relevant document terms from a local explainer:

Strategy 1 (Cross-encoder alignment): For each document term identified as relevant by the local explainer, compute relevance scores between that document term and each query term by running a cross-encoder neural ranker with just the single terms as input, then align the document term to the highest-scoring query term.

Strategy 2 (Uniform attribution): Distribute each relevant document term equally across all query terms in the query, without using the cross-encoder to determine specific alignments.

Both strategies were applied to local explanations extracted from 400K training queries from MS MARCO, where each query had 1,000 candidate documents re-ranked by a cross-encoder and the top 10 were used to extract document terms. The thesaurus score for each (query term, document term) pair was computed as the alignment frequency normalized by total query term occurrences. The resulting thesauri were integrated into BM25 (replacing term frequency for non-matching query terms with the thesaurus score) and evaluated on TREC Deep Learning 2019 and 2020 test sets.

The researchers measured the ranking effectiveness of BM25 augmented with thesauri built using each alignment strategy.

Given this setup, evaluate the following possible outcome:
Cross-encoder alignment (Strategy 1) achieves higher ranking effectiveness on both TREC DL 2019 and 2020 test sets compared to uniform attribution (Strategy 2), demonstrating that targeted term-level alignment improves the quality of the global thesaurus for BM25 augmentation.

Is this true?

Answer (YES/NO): YES